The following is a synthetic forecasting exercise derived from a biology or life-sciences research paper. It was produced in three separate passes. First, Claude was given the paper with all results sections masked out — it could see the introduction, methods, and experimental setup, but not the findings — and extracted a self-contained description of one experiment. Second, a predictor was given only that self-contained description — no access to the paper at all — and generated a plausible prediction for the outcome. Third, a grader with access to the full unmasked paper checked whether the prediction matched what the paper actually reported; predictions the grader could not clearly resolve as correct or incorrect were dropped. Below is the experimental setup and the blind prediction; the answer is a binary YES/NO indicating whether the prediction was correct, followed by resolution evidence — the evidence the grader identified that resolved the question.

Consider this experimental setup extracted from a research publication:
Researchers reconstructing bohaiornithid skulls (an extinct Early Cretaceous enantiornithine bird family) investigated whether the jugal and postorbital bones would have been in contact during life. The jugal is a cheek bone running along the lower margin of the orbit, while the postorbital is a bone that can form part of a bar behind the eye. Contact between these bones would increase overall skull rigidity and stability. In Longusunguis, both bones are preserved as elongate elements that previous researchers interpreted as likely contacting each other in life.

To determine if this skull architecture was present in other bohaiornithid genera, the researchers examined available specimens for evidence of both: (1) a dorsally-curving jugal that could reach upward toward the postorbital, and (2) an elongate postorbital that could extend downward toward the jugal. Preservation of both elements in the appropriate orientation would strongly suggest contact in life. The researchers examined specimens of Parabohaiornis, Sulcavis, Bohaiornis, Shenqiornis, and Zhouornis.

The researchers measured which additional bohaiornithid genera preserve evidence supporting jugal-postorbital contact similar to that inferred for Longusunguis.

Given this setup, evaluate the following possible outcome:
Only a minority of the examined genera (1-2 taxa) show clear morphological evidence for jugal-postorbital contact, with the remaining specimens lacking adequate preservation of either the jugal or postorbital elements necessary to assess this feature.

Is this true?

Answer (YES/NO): NO